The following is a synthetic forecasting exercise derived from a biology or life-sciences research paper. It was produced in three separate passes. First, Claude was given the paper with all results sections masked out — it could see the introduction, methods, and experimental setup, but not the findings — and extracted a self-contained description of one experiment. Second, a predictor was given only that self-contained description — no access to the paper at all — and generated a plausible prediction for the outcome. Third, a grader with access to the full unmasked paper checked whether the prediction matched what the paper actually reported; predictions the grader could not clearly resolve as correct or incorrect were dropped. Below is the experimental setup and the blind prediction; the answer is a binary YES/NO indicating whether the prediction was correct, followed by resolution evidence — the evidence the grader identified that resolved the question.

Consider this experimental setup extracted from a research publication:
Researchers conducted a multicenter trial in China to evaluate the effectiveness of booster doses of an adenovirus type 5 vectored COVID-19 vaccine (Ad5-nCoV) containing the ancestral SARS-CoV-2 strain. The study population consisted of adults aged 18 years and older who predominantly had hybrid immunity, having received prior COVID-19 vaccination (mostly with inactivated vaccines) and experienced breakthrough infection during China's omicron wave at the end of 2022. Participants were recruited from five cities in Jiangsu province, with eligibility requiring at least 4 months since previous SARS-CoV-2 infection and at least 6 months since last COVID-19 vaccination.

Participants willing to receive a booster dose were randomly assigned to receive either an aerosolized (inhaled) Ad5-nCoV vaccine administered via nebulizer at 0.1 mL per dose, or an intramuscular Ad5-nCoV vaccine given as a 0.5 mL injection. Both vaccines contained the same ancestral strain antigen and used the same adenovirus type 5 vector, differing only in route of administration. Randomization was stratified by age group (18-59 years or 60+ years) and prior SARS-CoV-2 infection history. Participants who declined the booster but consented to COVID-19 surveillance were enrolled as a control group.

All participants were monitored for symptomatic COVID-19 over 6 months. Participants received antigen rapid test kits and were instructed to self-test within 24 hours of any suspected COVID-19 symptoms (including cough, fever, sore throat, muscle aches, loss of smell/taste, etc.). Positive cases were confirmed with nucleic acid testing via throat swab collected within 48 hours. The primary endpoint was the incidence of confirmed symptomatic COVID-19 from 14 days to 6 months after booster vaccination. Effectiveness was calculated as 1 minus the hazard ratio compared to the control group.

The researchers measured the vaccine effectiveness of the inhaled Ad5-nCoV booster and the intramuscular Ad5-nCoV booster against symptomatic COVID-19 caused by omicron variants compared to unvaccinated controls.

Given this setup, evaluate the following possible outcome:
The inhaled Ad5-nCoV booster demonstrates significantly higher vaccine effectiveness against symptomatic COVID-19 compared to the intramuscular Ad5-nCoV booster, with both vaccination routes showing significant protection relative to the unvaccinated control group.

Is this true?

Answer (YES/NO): NO